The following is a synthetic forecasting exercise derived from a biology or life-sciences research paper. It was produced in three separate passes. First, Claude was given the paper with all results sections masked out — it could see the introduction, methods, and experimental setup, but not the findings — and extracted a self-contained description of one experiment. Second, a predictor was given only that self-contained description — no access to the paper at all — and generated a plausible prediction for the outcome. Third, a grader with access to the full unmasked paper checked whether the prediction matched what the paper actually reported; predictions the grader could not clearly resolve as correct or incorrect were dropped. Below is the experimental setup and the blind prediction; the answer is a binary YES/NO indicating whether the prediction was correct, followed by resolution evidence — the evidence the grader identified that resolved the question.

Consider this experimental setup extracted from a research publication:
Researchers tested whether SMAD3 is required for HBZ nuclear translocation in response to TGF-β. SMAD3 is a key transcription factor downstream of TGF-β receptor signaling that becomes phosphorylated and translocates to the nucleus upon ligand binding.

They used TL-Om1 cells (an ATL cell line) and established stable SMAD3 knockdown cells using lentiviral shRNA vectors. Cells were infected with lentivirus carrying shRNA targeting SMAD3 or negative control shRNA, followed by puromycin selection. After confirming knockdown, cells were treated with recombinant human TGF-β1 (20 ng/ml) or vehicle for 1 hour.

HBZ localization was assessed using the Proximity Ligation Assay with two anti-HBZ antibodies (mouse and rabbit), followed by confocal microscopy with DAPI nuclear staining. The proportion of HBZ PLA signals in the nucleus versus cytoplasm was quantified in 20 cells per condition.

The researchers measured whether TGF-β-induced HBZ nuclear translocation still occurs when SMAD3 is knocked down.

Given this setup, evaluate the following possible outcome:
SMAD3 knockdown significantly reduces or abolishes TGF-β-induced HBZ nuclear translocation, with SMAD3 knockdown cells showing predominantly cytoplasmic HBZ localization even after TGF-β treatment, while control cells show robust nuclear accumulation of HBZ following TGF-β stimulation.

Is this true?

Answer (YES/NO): YES